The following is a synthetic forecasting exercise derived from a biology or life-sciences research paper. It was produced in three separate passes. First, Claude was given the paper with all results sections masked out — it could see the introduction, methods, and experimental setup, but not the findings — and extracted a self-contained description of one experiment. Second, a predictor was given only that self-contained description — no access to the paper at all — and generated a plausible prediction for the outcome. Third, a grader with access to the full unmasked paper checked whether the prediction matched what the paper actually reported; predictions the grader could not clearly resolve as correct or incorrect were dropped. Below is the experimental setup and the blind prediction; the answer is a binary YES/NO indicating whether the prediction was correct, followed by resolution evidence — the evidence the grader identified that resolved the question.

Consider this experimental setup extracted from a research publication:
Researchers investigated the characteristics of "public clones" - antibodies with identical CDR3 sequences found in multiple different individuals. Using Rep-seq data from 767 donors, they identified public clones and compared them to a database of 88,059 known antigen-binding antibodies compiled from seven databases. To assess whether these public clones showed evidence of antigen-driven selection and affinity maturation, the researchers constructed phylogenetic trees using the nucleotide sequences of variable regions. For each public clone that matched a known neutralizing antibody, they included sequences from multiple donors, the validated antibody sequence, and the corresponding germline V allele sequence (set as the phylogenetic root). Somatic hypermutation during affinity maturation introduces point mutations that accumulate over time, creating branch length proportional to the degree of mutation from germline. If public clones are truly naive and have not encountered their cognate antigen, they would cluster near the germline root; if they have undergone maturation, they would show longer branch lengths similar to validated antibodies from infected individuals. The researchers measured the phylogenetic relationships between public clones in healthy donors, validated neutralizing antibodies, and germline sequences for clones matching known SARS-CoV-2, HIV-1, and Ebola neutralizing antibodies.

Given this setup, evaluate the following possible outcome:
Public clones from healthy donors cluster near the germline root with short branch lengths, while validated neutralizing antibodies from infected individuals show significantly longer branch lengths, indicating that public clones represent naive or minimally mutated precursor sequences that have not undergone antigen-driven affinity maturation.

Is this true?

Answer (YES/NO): NO